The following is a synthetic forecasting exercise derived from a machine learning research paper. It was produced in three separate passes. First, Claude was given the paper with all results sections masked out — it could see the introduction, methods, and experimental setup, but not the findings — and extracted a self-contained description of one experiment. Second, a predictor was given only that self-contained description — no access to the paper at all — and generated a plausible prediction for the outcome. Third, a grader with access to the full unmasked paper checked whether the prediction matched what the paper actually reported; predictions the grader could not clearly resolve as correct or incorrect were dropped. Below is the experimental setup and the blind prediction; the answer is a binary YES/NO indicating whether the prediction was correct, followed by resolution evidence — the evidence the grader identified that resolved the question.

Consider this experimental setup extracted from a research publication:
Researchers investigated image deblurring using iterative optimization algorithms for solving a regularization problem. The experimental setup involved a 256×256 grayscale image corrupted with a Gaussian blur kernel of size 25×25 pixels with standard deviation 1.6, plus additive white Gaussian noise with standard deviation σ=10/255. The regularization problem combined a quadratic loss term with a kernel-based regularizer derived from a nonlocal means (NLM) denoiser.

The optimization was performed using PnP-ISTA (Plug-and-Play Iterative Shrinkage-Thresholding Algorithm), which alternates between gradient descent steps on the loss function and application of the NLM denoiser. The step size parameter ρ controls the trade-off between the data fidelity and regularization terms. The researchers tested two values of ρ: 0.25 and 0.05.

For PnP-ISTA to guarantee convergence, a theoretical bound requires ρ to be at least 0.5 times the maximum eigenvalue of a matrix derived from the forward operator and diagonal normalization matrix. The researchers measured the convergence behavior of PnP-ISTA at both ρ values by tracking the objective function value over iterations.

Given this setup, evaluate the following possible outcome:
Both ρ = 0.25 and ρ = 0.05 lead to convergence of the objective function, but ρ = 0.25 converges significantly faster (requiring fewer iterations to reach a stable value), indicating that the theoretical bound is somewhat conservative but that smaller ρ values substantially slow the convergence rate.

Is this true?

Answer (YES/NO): NO